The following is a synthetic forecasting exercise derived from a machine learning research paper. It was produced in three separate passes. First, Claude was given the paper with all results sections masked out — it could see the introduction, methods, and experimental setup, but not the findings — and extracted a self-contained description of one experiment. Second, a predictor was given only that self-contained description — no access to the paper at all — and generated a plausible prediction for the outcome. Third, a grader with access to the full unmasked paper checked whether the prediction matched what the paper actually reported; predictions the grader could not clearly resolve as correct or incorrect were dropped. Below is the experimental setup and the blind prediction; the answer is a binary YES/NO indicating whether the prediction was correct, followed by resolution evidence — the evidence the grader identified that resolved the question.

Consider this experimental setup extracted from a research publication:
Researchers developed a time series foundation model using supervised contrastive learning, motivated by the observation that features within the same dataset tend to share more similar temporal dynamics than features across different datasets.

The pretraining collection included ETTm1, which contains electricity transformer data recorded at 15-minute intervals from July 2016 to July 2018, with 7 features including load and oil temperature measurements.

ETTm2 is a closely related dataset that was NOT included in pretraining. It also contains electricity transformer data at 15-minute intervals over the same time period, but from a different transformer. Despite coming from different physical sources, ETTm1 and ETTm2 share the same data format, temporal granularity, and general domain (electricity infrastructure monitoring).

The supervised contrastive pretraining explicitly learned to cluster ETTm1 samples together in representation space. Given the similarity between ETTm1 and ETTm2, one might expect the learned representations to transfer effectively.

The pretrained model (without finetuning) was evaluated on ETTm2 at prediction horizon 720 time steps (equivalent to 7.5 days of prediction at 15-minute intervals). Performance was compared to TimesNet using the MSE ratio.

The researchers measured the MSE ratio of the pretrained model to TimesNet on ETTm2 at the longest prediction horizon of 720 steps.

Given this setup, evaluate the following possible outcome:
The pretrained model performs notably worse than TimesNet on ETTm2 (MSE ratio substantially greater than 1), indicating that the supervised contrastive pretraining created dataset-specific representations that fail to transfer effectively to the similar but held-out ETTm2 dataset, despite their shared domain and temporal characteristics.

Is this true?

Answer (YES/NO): YES